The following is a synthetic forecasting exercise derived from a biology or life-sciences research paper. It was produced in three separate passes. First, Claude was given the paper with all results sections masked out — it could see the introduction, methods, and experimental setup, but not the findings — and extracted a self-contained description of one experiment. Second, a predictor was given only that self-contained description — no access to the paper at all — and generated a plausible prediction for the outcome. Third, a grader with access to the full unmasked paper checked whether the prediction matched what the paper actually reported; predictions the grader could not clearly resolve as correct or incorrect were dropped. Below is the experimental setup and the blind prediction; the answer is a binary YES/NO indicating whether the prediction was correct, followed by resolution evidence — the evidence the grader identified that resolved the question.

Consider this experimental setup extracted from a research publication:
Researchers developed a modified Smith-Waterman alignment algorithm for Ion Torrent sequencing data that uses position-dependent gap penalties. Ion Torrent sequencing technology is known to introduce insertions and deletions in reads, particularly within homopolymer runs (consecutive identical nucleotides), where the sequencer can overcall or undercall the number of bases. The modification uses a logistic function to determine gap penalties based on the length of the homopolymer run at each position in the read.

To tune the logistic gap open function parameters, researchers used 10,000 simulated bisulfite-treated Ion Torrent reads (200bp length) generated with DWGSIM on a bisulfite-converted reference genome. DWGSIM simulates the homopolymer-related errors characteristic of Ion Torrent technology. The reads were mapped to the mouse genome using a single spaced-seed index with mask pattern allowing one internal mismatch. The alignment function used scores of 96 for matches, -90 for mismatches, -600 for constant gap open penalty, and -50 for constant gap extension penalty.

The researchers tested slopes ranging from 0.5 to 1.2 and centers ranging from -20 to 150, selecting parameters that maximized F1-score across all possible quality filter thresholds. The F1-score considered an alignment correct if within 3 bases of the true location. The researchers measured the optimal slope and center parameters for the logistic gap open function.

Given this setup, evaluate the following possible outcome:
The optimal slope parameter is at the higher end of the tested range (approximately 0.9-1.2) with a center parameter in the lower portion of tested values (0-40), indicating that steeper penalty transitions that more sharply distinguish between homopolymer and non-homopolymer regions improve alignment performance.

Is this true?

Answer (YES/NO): NO